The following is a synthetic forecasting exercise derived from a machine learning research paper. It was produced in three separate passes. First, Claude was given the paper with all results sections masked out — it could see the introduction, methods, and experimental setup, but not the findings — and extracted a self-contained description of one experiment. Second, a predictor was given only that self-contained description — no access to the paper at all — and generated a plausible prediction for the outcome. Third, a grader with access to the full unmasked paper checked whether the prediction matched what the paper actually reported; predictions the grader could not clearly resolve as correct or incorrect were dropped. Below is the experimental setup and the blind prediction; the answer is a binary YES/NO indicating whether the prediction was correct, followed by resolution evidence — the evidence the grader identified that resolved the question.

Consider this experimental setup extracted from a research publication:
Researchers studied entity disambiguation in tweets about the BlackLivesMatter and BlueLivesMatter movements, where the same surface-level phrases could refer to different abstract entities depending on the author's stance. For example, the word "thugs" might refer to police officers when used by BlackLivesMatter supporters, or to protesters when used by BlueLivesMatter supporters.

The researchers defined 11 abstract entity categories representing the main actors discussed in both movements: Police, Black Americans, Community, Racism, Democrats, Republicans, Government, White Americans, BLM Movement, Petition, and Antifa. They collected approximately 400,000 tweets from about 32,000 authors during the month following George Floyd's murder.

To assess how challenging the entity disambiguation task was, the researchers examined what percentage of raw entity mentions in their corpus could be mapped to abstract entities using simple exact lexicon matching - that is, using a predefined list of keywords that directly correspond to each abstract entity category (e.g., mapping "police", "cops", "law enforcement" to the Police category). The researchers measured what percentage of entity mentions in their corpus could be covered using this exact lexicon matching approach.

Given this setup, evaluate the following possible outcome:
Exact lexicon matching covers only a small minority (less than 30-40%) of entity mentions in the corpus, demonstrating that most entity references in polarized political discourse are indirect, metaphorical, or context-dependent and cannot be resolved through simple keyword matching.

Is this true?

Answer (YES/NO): YES